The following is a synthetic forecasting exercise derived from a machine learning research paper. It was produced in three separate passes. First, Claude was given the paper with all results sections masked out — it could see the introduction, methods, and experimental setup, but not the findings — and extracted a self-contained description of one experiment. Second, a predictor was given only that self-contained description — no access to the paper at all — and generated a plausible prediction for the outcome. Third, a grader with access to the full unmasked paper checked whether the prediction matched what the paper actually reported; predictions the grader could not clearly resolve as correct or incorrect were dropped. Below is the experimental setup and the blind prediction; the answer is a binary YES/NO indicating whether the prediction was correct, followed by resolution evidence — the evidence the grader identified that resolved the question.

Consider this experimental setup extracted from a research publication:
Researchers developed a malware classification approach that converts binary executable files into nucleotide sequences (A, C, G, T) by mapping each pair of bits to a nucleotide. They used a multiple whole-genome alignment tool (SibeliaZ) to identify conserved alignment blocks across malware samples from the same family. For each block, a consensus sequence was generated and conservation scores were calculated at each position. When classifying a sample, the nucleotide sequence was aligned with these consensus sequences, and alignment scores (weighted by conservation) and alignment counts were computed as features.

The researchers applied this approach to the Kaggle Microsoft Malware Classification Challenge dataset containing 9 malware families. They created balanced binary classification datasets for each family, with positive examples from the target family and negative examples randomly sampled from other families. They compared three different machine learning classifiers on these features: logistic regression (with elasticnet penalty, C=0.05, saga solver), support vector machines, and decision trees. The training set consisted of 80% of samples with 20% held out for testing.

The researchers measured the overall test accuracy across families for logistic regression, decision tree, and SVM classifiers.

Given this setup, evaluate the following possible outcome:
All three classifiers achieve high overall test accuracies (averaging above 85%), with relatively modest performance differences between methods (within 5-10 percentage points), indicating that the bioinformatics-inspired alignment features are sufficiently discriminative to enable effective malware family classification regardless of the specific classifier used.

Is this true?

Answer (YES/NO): NO